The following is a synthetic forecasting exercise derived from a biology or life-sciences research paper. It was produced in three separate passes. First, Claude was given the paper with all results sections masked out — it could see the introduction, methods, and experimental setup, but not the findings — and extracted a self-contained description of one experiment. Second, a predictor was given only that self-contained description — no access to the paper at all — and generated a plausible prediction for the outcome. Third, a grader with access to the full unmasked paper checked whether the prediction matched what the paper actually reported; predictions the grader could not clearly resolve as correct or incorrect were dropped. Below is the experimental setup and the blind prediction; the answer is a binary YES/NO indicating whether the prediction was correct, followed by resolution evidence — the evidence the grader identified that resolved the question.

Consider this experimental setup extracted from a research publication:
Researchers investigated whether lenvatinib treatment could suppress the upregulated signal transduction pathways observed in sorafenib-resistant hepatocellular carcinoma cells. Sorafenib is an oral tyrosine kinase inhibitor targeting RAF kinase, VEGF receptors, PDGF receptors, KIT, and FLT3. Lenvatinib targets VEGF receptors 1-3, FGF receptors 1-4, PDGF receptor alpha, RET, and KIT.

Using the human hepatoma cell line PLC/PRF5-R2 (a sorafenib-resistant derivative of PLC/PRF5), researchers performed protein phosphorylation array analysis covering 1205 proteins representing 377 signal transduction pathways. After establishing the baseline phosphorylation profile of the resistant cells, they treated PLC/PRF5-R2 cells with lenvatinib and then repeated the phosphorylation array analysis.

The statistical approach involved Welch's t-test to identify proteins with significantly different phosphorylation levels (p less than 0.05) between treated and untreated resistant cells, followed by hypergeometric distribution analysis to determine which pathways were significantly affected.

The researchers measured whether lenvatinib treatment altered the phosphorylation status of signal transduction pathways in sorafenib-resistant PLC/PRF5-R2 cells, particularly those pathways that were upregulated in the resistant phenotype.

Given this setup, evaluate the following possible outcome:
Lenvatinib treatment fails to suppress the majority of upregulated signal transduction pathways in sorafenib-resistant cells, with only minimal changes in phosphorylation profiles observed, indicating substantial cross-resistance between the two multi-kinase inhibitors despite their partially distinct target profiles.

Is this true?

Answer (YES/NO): YES